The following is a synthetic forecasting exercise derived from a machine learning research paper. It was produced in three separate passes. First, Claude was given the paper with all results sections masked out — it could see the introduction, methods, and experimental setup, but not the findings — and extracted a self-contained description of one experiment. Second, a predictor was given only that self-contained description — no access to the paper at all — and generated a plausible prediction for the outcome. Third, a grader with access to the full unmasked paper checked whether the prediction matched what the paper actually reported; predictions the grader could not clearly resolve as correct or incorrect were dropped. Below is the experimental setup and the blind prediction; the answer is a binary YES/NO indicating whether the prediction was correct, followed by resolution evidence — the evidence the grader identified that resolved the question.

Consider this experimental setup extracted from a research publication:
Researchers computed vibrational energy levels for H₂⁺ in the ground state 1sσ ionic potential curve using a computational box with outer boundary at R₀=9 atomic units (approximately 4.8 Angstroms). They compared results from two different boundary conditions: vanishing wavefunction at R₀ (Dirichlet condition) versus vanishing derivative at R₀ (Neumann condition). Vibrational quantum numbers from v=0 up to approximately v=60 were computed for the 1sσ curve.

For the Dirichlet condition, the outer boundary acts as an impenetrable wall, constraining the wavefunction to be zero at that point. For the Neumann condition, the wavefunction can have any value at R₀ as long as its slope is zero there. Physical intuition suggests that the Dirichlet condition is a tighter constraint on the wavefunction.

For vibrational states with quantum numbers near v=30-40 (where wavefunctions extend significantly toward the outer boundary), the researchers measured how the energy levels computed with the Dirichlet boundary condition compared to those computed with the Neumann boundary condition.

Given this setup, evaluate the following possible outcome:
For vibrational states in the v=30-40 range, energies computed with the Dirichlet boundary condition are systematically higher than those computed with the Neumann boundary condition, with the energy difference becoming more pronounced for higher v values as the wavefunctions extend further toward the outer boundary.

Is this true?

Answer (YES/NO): YES